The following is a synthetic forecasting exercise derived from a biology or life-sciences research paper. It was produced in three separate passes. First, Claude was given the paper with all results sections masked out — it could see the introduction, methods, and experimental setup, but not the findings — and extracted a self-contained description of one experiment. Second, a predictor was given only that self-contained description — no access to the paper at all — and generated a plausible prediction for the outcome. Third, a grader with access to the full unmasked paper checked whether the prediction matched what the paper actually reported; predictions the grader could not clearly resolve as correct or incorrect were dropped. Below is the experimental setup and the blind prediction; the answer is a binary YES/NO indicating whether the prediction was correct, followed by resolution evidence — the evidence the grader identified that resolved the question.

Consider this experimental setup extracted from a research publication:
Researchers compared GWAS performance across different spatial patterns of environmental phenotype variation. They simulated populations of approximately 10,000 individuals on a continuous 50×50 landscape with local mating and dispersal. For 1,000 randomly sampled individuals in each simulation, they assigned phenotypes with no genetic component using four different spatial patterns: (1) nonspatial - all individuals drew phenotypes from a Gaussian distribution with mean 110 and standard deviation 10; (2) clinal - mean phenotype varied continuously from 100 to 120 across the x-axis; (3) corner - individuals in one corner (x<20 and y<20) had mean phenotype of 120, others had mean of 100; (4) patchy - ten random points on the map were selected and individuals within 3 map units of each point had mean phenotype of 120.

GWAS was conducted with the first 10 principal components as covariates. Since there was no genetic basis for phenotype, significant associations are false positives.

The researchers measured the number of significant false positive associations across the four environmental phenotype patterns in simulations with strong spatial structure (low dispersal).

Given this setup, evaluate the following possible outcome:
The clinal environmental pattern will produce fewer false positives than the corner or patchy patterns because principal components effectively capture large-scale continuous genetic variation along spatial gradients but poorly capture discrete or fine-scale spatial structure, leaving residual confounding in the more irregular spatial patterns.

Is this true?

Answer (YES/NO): YES